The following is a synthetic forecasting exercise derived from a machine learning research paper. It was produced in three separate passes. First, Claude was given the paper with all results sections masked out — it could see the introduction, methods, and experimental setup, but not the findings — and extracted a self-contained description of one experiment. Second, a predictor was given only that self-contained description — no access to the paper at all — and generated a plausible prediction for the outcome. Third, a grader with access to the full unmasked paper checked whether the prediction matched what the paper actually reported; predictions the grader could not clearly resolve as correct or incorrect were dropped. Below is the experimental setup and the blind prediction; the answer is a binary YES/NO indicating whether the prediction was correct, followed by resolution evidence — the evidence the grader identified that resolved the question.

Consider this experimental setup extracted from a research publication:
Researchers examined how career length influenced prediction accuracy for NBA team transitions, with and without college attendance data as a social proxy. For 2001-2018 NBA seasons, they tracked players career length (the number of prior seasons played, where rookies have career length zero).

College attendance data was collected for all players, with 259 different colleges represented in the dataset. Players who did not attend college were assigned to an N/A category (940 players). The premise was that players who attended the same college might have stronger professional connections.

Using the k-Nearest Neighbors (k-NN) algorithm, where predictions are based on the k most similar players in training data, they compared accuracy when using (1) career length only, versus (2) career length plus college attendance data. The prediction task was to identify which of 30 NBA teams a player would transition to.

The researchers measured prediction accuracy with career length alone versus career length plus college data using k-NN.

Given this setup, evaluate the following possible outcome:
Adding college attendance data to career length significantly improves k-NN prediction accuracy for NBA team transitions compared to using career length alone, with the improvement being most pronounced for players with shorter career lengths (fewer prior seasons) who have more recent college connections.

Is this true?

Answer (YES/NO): NO